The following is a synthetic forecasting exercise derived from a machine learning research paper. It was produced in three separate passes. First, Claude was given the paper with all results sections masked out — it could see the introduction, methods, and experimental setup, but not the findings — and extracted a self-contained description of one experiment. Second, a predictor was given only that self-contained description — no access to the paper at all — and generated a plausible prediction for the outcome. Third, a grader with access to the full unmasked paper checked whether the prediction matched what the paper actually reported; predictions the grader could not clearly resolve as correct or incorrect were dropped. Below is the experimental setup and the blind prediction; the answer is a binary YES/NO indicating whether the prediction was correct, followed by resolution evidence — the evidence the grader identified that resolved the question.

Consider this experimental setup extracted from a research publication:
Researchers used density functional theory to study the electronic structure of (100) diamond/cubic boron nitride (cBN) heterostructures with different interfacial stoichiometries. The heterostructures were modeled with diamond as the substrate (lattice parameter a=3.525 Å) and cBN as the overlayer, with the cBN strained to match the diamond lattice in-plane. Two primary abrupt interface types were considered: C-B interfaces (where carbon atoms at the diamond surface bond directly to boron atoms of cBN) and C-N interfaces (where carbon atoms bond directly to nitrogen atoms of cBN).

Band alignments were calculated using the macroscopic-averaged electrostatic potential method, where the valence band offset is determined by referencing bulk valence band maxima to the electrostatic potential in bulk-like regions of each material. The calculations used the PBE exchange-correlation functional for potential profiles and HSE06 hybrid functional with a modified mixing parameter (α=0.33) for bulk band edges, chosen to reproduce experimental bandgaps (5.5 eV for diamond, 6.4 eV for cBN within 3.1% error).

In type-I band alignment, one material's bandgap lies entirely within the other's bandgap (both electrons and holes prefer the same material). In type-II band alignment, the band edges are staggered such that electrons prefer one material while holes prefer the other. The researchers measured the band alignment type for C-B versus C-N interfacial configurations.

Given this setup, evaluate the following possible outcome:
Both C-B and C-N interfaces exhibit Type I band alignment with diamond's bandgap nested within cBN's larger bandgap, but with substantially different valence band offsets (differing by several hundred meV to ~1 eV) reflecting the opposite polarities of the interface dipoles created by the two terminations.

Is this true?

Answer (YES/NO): NO